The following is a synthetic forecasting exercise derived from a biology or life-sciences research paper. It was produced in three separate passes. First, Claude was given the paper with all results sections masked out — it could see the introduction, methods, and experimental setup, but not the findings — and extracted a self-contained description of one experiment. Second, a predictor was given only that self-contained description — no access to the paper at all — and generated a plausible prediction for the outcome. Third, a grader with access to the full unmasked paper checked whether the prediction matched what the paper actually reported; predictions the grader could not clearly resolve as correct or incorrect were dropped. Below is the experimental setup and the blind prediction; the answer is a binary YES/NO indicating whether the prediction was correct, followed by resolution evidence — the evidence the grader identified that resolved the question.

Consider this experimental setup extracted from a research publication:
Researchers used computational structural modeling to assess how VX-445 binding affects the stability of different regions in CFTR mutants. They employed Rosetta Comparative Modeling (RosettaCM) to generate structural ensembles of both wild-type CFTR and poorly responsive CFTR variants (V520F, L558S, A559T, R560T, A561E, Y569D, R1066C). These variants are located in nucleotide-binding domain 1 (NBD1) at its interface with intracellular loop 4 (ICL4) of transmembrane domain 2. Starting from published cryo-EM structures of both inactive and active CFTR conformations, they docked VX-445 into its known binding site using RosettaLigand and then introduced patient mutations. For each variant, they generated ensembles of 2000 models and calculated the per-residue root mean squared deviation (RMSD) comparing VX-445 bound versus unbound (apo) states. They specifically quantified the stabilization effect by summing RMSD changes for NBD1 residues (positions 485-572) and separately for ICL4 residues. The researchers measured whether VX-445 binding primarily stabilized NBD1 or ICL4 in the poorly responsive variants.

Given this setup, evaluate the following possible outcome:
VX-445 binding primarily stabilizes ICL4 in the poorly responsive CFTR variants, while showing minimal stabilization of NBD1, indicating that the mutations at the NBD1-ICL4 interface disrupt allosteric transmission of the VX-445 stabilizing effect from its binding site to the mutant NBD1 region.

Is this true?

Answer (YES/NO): NO